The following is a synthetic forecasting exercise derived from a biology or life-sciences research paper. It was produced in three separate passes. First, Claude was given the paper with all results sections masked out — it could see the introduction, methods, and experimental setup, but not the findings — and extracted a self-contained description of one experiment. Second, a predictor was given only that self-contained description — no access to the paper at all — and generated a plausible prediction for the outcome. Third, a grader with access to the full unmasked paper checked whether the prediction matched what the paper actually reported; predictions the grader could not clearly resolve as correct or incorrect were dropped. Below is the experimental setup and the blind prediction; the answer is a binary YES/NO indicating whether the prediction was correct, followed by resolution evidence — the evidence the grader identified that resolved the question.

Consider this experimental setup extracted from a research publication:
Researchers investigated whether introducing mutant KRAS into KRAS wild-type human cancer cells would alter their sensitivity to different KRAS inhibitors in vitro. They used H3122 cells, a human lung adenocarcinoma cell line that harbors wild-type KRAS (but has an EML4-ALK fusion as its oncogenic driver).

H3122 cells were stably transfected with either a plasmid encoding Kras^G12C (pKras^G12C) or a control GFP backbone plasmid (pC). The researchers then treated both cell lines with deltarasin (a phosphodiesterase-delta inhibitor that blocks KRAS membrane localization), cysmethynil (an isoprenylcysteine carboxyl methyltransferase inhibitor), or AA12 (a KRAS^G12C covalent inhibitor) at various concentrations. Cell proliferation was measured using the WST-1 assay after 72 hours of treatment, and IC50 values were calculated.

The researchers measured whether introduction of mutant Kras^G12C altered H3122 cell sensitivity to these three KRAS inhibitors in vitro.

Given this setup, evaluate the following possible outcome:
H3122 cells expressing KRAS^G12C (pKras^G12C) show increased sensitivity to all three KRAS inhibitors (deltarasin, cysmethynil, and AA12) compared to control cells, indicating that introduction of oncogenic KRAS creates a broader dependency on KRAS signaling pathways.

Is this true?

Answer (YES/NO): NO